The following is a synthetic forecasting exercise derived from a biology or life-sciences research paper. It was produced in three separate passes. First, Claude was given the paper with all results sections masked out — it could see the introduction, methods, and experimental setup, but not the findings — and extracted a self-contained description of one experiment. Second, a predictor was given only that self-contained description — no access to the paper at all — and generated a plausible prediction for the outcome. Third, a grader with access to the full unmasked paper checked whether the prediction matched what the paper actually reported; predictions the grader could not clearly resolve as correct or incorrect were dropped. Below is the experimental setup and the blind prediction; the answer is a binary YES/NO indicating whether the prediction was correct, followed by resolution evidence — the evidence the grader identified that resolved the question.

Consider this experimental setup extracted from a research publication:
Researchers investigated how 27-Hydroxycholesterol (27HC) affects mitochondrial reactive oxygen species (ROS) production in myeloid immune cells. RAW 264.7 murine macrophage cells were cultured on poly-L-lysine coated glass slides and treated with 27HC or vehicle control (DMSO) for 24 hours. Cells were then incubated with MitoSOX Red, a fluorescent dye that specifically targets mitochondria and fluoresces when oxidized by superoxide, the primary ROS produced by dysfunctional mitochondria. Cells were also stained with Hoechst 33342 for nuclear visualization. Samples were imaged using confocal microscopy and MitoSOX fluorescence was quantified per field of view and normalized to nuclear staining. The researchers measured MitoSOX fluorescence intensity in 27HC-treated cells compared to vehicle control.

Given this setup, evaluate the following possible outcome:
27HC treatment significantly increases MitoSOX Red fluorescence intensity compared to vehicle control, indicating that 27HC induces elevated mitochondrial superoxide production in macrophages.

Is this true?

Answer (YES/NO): YES